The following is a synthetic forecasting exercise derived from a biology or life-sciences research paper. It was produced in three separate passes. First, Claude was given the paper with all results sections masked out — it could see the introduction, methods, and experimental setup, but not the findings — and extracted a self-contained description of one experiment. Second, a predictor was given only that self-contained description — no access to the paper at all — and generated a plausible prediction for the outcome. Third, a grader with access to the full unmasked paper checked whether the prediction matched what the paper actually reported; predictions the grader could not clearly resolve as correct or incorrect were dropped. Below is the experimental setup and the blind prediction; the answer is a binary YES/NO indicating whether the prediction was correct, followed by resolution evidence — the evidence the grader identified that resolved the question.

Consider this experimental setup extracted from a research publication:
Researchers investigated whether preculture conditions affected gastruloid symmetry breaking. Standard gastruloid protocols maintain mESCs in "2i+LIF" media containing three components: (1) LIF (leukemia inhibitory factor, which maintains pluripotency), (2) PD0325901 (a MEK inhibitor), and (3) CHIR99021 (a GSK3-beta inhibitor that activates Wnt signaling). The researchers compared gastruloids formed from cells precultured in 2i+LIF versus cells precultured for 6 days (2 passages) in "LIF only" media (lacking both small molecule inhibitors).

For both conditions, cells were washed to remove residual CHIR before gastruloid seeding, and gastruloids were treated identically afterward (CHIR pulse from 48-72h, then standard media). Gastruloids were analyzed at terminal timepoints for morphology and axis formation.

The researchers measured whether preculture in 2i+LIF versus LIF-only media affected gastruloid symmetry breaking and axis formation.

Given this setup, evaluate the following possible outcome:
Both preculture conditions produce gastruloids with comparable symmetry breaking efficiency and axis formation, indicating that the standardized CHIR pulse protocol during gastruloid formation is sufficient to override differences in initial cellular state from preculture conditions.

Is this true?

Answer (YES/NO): NO